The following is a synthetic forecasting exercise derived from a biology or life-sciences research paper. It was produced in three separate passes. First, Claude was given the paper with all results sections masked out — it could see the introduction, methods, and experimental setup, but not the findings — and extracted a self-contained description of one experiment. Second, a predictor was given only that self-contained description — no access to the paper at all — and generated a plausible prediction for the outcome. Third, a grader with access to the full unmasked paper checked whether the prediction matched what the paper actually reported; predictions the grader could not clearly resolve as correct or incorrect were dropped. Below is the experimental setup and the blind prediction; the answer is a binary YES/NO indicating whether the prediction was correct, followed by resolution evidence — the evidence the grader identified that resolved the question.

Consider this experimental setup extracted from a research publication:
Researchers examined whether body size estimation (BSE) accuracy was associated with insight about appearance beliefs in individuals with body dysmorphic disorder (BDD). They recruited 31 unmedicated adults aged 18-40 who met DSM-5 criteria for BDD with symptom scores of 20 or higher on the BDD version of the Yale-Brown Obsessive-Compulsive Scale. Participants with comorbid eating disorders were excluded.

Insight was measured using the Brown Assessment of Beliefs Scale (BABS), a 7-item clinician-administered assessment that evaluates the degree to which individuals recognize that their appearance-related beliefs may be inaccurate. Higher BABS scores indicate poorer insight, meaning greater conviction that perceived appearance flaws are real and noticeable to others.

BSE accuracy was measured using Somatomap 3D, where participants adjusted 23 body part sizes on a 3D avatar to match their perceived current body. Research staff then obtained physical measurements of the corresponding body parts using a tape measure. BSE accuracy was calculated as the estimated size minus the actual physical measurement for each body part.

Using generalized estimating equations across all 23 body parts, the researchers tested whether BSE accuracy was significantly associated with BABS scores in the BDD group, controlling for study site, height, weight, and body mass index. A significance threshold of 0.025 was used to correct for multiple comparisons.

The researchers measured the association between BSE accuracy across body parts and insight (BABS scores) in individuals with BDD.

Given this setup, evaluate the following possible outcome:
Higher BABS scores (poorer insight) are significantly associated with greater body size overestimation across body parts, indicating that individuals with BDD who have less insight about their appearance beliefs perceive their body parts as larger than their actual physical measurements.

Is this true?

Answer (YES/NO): YES